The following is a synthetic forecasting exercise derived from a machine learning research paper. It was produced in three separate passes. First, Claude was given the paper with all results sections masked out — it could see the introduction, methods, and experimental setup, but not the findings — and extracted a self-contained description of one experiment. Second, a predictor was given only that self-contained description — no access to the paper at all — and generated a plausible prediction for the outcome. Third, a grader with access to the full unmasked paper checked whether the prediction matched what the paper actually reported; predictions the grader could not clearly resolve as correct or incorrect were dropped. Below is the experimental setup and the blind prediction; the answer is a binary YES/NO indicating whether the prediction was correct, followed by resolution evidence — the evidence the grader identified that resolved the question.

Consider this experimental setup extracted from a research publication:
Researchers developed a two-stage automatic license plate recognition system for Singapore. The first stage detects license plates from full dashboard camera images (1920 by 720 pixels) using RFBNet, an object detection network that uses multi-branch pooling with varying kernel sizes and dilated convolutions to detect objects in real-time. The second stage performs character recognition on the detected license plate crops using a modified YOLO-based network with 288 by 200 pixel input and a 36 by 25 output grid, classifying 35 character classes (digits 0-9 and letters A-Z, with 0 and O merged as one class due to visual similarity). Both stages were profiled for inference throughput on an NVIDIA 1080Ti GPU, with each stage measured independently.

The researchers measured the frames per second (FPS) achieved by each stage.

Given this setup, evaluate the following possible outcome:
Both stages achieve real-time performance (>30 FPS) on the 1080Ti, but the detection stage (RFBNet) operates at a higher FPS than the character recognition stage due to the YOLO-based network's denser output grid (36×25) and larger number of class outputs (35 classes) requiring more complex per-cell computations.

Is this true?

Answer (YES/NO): NO